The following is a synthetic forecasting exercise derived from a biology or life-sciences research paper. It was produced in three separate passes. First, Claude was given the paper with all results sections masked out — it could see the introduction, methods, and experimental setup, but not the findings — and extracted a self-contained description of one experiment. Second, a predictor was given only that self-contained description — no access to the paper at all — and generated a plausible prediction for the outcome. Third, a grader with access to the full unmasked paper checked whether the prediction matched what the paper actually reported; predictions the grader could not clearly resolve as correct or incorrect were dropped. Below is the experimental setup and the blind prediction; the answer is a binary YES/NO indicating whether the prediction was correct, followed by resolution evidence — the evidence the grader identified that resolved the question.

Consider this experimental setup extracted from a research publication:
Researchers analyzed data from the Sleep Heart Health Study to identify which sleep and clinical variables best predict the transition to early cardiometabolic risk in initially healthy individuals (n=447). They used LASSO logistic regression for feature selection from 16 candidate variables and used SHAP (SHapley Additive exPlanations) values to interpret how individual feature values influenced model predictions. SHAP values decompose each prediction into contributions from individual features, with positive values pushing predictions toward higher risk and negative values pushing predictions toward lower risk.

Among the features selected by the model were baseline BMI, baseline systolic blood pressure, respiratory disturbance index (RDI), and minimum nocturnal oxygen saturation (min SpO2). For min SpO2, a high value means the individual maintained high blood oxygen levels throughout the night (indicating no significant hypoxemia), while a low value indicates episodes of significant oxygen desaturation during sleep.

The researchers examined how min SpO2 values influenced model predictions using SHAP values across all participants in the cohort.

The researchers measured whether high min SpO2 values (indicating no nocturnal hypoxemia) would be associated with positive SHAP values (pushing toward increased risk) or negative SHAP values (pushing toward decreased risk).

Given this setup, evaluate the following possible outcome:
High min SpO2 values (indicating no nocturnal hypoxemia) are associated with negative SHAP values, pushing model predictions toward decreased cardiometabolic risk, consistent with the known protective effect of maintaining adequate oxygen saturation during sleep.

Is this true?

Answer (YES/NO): YES